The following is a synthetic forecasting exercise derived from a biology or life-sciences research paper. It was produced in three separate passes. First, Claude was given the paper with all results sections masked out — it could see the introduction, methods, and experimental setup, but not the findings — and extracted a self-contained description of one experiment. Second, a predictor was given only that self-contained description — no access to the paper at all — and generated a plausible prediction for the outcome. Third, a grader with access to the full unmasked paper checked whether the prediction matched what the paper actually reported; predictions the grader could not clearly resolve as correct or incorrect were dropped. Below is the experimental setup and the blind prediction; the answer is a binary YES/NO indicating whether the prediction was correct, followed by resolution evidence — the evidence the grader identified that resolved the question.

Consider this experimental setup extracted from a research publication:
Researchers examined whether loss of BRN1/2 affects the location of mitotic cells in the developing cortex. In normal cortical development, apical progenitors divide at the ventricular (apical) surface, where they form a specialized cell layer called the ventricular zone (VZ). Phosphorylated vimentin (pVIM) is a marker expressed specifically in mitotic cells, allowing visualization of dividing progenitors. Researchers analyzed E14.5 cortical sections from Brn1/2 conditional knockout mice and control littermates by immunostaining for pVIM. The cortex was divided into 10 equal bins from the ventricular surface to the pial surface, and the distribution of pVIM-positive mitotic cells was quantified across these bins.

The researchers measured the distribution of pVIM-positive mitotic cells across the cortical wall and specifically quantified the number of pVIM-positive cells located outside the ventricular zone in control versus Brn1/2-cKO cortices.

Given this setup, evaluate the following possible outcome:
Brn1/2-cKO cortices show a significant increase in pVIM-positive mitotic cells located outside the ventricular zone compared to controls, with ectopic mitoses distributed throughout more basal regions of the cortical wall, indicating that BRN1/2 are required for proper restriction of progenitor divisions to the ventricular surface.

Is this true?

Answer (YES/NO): YES